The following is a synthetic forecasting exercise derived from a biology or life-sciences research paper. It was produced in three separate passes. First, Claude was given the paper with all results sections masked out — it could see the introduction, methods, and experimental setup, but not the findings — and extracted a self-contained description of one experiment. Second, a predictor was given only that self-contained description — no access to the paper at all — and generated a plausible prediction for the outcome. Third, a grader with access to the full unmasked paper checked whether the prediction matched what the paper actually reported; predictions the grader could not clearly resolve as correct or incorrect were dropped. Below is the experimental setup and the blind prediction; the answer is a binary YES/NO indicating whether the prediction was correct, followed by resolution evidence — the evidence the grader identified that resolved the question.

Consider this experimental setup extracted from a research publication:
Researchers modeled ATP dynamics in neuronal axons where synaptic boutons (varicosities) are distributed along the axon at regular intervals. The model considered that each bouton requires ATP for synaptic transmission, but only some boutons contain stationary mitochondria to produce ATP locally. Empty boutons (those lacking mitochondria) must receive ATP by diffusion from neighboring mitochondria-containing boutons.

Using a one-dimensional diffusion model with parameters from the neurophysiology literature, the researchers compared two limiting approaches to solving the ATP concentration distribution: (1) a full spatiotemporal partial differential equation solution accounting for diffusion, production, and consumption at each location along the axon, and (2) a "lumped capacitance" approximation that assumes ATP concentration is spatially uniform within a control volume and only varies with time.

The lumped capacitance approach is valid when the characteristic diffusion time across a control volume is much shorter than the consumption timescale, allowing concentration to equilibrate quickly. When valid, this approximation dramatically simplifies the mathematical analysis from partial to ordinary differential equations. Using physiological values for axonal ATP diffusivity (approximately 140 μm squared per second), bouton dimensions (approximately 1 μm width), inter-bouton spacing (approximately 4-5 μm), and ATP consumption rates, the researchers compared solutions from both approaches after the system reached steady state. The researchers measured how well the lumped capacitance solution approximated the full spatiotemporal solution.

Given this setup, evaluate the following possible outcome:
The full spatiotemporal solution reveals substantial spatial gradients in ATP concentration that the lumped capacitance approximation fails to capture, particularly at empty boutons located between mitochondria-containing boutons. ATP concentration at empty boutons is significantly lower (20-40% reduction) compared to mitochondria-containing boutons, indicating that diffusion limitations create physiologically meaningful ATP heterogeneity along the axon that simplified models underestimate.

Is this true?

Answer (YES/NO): NO